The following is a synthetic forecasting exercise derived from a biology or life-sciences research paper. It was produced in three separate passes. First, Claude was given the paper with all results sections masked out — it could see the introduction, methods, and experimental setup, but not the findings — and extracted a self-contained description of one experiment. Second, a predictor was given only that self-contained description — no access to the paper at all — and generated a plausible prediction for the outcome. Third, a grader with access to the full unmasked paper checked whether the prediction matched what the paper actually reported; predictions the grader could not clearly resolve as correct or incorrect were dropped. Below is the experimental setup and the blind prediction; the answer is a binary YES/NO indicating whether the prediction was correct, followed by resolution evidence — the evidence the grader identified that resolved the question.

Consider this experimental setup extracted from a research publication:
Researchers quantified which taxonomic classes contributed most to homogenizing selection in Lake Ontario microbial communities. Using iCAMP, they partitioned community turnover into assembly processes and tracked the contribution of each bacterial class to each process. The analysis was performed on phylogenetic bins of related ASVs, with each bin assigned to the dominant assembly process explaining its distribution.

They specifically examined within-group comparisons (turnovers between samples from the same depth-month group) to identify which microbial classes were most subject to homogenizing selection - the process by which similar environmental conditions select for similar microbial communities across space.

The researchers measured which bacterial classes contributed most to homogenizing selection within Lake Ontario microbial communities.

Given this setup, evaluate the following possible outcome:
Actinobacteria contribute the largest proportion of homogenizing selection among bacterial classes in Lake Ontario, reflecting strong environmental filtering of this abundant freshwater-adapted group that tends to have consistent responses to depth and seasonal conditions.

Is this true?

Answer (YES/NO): YES